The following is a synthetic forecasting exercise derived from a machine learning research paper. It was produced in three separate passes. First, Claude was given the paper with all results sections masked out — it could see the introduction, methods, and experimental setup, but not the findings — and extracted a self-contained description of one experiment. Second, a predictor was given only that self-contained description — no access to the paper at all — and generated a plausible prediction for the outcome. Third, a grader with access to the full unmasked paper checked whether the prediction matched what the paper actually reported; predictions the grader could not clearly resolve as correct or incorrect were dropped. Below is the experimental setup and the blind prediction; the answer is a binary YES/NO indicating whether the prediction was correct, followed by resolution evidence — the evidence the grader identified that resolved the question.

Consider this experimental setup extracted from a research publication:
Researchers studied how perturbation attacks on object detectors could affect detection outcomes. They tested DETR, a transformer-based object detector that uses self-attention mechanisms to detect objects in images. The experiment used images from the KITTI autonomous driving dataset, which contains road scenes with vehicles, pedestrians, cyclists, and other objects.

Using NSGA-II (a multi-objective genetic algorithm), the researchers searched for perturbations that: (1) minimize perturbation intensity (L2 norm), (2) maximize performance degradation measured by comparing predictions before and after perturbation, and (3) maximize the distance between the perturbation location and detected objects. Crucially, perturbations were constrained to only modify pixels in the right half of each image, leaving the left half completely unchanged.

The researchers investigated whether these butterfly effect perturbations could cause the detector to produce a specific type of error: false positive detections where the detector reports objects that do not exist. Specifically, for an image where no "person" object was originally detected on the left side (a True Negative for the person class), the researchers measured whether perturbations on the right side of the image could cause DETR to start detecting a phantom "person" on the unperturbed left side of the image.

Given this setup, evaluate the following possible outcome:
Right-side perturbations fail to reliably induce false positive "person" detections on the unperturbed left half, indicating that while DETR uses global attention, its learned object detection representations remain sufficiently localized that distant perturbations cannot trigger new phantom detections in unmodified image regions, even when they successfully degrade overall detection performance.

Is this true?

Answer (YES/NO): NO